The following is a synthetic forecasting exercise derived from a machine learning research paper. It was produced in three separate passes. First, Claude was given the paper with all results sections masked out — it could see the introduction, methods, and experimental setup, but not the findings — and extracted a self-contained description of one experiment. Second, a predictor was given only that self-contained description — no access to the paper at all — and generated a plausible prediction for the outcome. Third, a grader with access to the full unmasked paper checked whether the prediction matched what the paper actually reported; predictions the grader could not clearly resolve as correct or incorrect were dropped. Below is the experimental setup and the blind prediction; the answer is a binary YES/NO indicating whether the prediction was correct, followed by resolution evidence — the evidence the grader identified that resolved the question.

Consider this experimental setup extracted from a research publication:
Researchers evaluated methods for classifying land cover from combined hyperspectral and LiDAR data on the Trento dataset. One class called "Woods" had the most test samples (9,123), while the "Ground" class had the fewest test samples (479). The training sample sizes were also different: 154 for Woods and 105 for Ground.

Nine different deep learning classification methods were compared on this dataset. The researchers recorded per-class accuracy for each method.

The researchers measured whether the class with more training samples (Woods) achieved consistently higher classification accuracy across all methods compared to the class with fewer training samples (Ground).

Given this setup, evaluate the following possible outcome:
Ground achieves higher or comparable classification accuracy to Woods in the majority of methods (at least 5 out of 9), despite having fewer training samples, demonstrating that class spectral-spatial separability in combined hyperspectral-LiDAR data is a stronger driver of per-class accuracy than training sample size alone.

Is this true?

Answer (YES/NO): NO